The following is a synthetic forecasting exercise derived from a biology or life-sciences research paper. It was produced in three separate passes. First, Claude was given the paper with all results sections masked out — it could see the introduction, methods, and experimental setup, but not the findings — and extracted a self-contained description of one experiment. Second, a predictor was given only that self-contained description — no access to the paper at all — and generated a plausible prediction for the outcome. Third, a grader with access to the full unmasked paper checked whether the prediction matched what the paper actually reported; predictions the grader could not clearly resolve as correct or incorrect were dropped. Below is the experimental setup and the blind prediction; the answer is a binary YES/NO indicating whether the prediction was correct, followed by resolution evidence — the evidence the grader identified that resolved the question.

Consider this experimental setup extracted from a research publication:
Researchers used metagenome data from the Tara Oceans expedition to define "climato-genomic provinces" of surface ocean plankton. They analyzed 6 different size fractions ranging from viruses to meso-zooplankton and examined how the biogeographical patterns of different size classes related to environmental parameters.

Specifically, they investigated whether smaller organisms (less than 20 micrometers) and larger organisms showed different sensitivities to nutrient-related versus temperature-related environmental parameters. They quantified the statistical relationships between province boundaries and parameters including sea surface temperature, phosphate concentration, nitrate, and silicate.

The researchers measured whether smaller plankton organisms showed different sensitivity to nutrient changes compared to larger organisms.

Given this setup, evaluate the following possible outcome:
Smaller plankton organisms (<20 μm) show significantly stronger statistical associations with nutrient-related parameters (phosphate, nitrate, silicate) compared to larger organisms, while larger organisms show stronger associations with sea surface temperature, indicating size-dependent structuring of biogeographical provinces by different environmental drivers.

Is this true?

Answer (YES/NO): NO